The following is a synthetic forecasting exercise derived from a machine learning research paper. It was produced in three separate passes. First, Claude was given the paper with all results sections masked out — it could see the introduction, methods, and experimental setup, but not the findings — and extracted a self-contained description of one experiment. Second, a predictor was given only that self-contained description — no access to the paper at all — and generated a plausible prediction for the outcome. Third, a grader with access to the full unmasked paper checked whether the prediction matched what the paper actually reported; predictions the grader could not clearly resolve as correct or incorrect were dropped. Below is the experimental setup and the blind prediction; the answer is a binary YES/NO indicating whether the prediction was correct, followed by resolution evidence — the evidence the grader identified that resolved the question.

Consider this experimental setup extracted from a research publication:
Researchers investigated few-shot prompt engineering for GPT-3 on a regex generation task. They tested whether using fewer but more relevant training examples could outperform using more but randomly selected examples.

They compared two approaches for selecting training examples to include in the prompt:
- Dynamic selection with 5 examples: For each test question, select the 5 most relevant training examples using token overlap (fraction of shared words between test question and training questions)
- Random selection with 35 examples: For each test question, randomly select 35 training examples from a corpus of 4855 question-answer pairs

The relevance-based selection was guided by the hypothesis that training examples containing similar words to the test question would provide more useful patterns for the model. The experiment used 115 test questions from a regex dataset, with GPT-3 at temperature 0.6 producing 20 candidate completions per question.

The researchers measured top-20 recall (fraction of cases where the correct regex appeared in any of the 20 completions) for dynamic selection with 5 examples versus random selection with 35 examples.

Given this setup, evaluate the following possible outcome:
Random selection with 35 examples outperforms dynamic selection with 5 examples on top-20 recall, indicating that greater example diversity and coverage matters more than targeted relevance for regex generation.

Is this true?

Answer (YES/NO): NO